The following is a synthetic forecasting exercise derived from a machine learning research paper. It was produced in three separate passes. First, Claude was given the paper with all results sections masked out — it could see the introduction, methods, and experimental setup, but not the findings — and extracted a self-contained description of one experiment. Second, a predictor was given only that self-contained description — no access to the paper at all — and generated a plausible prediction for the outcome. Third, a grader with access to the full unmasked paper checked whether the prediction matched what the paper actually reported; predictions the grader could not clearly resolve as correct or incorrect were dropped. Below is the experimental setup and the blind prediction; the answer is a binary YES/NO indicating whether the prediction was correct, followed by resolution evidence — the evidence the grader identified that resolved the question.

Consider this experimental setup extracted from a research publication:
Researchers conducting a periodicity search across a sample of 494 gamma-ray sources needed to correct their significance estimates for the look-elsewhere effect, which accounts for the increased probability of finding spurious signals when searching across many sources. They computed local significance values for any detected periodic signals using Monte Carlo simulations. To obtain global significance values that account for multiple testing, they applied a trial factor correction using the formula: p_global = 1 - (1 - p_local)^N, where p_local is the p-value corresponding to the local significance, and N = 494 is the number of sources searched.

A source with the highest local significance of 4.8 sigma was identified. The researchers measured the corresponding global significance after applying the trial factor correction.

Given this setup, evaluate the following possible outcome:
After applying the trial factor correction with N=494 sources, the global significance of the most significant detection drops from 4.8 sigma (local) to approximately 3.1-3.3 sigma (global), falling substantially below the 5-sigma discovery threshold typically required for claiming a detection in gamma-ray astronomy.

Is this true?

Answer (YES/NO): NO